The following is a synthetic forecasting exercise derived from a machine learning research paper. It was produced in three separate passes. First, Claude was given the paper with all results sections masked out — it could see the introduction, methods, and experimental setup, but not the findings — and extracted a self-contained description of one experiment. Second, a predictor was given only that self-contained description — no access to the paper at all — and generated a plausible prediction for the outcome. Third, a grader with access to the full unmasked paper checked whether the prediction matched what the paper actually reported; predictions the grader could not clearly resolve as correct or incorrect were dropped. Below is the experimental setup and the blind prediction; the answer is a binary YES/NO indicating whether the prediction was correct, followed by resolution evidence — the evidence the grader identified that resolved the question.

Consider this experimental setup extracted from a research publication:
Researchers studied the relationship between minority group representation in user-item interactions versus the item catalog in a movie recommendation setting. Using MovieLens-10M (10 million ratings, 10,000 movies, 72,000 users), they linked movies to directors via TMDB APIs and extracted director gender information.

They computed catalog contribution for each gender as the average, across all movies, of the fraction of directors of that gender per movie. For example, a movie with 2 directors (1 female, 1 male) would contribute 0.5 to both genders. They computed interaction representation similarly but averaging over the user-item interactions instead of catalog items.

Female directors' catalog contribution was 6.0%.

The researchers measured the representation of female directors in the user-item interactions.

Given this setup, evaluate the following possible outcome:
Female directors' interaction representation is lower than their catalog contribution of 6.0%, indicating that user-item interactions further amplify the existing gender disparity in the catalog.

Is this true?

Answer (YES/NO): YES